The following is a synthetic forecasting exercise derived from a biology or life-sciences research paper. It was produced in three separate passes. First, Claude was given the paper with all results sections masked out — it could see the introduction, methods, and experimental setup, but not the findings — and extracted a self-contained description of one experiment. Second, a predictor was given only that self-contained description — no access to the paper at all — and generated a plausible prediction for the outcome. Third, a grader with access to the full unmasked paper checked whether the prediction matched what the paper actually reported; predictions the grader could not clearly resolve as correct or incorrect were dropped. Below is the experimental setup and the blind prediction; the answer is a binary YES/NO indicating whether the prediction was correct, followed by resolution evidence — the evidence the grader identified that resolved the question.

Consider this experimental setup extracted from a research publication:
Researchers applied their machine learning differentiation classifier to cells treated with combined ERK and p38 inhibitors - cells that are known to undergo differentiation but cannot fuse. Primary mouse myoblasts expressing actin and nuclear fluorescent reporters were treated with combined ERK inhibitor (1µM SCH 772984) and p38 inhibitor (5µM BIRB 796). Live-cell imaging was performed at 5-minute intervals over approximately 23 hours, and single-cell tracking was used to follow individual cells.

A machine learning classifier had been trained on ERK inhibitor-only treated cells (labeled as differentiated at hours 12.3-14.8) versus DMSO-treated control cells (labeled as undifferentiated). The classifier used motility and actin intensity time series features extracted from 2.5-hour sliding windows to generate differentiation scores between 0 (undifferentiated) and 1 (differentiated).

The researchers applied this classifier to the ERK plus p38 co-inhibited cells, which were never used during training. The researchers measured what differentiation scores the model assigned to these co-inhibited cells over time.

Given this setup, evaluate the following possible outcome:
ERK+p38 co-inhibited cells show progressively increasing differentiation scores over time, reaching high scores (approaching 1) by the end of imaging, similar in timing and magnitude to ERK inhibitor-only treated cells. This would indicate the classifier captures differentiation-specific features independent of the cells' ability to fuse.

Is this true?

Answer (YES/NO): NO